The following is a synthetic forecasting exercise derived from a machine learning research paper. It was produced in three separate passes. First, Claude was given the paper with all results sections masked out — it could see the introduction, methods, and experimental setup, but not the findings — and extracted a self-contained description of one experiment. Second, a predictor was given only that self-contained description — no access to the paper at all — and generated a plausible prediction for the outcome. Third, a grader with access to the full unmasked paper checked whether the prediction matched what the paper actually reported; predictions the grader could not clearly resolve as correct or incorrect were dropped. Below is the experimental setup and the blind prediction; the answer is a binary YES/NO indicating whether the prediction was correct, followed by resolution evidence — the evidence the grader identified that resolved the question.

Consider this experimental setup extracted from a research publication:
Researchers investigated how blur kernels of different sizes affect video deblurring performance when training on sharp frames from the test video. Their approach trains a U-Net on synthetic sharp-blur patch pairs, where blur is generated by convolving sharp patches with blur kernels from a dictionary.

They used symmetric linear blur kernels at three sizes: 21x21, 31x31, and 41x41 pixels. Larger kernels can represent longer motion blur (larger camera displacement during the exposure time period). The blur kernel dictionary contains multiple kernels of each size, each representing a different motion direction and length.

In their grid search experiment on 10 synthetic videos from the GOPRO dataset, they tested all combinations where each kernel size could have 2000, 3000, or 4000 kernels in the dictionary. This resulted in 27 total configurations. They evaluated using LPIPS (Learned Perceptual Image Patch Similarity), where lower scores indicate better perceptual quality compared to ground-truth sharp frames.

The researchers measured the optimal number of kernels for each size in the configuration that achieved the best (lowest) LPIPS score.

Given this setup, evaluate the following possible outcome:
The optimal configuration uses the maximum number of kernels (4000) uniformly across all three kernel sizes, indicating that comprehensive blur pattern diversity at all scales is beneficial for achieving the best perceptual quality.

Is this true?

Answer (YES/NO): NO